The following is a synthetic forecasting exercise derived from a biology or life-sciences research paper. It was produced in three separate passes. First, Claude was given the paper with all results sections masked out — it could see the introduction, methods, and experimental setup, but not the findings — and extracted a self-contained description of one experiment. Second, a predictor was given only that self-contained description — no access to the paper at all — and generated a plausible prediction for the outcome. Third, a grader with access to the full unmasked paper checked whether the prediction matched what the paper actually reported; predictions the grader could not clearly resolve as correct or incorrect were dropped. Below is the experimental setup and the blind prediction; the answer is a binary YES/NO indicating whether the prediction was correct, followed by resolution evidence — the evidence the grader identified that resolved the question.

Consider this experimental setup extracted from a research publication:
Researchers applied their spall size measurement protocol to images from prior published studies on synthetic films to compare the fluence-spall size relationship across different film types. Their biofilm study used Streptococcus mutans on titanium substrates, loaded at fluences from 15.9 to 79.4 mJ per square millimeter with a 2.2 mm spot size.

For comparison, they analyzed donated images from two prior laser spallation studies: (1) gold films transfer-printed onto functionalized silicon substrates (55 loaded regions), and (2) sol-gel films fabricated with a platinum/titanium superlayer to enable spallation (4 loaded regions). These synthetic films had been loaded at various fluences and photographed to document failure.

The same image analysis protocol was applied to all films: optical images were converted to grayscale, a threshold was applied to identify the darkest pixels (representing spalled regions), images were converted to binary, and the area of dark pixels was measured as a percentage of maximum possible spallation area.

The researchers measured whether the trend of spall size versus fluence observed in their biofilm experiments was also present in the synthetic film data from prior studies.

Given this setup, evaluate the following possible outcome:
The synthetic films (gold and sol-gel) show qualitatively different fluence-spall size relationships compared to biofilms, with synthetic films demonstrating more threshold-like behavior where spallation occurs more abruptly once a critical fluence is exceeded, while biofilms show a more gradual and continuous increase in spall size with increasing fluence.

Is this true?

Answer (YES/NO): YES